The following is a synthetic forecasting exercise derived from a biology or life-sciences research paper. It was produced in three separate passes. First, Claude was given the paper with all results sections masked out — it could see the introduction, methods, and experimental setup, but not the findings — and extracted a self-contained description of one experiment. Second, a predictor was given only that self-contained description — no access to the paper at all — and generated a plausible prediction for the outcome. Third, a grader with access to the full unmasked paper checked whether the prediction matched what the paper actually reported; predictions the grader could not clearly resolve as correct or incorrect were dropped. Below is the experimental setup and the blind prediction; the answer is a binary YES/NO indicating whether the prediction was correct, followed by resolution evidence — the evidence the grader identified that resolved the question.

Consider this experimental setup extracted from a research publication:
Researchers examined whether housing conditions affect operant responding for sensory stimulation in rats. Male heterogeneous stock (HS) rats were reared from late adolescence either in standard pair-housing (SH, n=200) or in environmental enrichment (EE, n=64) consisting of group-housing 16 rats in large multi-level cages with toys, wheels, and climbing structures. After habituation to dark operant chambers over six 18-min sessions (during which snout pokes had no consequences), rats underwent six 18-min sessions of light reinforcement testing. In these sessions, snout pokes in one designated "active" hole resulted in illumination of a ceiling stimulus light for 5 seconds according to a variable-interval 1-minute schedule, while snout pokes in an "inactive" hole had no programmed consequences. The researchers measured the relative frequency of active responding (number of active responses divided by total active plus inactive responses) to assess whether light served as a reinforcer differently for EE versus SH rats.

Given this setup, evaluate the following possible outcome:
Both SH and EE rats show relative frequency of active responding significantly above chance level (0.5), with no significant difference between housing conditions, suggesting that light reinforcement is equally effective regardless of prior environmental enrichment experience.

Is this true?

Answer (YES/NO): NO